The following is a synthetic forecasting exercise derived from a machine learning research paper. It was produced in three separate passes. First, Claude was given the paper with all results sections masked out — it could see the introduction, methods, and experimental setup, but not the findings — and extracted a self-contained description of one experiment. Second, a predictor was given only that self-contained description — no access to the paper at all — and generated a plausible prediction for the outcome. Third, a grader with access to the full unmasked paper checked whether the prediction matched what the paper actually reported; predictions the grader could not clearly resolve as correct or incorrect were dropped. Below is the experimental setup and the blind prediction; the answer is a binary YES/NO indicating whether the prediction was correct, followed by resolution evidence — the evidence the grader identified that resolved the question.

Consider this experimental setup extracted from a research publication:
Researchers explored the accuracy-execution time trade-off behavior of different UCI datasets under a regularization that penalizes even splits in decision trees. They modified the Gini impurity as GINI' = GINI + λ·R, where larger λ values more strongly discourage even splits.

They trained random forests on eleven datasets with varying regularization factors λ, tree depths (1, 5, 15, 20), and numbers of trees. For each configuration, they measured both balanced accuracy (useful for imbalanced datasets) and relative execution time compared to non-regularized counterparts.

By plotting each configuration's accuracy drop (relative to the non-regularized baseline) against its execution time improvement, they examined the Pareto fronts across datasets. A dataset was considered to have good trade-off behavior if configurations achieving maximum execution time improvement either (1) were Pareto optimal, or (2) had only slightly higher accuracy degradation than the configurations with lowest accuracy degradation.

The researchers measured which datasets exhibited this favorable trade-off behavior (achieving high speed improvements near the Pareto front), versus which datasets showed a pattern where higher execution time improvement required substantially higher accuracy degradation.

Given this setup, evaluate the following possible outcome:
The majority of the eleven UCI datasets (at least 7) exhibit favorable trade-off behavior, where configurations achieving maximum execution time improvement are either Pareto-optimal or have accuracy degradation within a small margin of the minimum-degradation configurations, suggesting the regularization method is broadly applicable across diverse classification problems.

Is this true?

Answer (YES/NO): NO